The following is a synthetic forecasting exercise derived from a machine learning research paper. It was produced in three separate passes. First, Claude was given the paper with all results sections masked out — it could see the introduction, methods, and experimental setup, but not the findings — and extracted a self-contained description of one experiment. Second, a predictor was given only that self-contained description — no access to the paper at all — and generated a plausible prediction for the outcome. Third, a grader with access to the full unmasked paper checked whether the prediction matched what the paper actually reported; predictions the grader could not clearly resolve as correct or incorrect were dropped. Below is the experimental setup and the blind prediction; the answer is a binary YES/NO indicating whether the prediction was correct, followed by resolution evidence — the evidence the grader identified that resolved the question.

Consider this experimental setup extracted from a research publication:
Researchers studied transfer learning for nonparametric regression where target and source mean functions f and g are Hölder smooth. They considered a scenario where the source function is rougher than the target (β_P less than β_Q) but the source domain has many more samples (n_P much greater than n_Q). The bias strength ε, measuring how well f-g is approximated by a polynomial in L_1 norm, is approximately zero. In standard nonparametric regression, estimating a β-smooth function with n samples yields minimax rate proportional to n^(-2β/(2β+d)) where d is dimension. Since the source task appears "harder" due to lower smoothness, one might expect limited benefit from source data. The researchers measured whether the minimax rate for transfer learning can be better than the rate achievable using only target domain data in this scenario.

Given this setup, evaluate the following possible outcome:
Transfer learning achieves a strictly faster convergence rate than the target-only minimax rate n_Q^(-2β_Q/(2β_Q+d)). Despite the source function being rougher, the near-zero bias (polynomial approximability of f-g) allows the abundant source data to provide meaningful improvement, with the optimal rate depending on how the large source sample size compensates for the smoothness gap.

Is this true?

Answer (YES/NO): YES